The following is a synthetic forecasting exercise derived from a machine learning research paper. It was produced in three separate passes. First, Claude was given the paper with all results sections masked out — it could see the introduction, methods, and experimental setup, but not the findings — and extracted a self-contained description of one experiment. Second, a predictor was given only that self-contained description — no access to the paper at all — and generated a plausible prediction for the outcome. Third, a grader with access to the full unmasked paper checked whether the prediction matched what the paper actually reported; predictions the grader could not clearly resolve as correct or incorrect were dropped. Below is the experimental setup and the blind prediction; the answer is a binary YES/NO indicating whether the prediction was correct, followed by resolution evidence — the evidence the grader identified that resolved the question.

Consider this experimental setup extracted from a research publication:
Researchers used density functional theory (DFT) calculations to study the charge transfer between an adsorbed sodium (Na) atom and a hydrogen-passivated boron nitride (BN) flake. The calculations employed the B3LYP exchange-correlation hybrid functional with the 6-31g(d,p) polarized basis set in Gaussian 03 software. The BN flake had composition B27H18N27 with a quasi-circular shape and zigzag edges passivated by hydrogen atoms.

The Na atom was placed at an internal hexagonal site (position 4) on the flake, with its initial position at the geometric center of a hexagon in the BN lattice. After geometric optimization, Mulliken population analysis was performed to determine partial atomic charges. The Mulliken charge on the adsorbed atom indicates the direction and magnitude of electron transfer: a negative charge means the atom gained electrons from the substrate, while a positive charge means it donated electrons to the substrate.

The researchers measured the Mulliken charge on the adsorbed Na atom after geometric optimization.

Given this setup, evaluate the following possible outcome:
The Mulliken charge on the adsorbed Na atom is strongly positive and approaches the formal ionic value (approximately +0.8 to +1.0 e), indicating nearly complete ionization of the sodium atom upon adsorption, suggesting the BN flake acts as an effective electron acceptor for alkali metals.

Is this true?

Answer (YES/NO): NO